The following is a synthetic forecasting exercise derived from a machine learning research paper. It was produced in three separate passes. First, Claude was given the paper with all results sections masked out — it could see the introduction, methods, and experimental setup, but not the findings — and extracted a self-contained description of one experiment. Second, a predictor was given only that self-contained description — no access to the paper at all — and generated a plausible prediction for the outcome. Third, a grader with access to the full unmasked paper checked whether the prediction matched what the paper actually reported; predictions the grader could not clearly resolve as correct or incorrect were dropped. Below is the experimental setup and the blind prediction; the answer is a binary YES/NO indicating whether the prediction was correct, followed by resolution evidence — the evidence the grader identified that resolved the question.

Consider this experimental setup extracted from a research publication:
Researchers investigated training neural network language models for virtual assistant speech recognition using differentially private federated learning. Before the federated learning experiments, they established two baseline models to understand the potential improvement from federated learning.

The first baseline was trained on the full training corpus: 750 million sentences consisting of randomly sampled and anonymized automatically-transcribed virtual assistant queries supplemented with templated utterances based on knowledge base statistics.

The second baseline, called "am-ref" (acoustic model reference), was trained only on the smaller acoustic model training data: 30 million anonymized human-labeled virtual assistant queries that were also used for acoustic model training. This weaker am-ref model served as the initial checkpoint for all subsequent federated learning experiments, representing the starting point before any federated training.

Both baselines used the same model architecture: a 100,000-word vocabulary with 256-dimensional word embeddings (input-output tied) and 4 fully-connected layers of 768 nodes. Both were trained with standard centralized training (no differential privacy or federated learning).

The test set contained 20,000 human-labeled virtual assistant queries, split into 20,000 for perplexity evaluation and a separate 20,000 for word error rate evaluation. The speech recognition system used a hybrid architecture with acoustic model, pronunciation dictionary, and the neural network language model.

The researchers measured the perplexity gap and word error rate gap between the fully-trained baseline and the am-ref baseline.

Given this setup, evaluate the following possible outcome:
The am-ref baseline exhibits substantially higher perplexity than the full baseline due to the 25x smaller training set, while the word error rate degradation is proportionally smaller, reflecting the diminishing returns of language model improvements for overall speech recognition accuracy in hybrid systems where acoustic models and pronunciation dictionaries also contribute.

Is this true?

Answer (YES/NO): NO